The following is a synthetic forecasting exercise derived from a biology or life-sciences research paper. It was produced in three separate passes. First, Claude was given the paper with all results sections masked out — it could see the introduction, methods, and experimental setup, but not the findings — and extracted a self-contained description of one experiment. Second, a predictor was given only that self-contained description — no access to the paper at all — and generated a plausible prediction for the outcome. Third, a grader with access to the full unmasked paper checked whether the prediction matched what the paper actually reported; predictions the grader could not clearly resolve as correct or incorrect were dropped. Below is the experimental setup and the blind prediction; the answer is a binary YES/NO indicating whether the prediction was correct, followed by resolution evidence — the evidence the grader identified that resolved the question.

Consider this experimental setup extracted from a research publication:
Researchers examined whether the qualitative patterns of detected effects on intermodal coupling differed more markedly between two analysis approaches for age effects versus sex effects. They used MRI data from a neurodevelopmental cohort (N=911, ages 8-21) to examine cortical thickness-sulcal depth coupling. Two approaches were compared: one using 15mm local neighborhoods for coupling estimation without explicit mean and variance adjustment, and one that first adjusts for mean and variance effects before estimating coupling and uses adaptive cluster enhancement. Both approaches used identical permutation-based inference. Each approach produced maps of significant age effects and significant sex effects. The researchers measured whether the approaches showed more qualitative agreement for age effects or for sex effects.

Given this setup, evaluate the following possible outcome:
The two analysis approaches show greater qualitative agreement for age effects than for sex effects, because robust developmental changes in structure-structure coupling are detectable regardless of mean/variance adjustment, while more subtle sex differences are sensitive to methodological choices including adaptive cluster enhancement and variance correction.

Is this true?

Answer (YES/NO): YES